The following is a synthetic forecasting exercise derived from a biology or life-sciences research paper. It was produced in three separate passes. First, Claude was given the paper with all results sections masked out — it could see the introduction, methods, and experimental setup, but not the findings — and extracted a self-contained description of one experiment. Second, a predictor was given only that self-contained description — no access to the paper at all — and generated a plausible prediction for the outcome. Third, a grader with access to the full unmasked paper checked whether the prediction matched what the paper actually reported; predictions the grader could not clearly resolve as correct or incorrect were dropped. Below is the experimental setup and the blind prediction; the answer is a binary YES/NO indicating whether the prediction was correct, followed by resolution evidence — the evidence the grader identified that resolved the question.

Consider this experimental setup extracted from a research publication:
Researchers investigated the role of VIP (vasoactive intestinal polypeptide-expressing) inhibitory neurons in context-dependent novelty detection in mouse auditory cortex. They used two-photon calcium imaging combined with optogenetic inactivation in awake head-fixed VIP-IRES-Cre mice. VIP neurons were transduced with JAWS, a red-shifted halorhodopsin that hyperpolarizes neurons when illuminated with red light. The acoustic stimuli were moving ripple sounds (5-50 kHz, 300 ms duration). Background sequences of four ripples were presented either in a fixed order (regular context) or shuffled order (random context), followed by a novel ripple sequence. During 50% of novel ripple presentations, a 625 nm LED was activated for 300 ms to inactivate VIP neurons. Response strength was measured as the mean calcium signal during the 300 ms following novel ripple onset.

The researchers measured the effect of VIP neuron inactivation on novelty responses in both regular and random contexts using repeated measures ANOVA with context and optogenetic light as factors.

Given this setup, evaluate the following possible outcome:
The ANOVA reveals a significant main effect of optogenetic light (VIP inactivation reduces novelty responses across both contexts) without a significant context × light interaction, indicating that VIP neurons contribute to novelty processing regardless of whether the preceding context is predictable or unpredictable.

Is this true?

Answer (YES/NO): NO